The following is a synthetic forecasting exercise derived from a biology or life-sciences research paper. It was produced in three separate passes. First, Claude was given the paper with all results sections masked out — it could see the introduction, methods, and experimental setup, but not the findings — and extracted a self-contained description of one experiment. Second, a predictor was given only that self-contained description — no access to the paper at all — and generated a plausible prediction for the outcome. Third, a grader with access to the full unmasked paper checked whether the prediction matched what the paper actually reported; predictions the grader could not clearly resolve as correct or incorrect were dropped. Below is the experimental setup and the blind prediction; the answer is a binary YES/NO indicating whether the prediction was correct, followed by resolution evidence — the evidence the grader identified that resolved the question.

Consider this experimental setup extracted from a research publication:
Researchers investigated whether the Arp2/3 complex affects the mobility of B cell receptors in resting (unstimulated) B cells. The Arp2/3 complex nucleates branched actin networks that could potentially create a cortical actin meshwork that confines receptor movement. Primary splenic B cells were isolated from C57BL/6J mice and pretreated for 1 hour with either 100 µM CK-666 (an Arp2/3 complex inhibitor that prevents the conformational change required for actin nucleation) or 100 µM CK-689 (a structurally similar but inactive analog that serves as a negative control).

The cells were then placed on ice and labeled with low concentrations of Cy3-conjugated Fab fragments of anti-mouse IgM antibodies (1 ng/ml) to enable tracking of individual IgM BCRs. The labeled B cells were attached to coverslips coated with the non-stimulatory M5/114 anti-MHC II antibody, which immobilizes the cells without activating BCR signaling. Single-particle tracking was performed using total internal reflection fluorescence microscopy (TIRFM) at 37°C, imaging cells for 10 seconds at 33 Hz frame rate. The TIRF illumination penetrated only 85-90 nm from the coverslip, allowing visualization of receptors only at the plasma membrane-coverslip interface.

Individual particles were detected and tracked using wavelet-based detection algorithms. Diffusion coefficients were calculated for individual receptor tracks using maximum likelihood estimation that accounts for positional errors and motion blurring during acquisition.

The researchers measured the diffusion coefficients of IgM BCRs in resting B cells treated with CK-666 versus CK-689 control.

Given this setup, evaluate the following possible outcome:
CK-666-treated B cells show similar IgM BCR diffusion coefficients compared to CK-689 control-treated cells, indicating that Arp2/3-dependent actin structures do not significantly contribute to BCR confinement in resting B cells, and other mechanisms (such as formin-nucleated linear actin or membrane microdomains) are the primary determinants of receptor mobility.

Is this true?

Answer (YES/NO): NO